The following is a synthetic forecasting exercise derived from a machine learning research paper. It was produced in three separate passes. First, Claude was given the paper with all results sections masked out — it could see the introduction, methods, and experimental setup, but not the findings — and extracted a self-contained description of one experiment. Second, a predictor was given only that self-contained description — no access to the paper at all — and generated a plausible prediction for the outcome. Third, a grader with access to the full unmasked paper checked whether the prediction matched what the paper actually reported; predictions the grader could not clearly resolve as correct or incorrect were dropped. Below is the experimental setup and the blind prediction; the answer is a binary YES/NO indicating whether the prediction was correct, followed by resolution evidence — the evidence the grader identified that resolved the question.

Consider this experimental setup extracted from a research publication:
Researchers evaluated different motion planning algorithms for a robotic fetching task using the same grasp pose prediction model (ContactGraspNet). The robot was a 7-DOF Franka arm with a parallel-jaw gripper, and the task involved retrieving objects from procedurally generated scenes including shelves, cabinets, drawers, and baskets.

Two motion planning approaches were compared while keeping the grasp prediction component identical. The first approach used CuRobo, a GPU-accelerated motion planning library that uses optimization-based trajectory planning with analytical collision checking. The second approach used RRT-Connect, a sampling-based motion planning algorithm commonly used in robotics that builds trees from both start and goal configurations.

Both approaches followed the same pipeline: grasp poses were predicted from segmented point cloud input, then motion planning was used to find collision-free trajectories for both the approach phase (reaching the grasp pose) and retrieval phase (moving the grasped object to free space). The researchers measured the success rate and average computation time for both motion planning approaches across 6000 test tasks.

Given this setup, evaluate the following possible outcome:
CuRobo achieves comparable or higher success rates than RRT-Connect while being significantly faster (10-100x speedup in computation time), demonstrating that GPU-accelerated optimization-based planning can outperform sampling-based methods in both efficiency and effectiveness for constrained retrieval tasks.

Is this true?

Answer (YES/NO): NO